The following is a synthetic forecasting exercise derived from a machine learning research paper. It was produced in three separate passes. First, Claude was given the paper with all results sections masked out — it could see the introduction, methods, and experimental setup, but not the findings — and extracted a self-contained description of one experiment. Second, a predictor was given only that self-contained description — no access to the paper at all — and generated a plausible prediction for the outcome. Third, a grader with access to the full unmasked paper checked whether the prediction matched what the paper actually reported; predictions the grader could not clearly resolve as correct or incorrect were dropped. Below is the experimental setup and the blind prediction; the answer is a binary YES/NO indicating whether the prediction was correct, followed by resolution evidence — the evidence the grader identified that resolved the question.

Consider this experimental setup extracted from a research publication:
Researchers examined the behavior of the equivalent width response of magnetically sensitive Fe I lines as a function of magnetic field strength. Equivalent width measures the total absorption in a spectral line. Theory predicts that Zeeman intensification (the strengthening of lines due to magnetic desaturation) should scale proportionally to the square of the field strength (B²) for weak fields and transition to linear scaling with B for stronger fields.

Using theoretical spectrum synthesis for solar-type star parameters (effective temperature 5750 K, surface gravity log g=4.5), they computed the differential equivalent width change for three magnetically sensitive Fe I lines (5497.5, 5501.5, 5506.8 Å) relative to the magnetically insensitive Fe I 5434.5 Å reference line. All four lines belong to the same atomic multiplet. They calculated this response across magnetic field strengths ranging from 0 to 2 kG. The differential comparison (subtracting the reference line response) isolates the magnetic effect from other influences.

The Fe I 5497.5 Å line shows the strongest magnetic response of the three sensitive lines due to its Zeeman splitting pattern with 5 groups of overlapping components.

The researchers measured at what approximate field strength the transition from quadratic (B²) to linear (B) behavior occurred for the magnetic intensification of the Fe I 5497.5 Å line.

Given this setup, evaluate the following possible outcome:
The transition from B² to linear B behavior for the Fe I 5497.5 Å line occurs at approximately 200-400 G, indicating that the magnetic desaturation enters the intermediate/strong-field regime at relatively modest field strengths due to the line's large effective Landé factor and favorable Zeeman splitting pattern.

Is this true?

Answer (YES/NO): YES